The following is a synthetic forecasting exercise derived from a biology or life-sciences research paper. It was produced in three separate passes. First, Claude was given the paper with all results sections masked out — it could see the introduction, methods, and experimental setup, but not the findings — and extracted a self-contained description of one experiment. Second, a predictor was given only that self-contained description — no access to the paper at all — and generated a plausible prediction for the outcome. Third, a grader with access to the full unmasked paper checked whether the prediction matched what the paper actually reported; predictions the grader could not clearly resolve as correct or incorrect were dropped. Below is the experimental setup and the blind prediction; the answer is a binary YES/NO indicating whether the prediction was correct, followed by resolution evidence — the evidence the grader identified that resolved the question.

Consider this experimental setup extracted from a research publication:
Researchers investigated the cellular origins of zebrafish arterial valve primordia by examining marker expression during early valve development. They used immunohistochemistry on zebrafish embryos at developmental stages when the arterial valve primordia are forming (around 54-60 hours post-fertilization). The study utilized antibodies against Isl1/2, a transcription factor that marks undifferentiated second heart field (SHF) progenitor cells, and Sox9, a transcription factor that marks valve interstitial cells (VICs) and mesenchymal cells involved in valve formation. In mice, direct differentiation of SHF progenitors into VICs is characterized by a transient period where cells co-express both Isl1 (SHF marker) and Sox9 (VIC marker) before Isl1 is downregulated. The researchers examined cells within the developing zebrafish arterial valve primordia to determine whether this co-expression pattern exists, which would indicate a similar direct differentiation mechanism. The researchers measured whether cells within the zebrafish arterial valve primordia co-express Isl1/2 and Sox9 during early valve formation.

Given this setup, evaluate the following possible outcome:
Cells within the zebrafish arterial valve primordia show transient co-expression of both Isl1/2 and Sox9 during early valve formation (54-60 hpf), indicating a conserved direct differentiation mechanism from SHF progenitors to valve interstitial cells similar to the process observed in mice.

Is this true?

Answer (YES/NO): YES